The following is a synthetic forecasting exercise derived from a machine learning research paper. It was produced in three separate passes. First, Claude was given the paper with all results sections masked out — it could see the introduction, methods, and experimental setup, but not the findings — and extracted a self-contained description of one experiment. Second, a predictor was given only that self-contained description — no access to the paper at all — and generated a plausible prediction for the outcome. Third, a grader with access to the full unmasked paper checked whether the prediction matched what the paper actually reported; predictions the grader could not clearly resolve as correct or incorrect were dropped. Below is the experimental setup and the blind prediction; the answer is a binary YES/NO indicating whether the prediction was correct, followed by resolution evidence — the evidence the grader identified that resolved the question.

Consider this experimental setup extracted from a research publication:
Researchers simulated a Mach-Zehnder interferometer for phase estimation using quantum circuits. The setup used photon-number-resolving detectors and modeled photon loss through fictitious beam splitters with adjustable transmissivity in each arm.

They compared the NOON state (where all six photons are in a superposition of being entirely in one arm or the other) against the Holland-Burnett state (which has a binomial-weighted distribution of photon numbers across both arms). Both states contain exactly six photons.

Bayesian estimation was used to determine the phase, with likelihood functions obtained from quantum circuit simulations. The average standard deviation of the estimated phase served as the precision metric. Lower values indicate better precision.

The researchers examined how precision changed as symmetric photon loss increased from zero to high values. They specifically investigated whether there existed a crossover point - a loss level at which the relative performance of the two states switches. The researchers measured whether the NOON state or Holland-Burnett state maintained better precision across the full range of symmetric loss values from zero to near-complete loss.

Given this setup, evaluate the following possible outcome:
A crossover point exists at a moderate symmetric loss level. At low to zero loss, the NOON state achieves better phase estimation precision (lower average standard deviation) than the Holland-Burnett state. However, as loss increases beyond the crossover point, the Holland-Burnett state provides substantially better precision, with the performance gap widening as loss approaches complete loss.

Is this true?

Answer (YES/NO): YES